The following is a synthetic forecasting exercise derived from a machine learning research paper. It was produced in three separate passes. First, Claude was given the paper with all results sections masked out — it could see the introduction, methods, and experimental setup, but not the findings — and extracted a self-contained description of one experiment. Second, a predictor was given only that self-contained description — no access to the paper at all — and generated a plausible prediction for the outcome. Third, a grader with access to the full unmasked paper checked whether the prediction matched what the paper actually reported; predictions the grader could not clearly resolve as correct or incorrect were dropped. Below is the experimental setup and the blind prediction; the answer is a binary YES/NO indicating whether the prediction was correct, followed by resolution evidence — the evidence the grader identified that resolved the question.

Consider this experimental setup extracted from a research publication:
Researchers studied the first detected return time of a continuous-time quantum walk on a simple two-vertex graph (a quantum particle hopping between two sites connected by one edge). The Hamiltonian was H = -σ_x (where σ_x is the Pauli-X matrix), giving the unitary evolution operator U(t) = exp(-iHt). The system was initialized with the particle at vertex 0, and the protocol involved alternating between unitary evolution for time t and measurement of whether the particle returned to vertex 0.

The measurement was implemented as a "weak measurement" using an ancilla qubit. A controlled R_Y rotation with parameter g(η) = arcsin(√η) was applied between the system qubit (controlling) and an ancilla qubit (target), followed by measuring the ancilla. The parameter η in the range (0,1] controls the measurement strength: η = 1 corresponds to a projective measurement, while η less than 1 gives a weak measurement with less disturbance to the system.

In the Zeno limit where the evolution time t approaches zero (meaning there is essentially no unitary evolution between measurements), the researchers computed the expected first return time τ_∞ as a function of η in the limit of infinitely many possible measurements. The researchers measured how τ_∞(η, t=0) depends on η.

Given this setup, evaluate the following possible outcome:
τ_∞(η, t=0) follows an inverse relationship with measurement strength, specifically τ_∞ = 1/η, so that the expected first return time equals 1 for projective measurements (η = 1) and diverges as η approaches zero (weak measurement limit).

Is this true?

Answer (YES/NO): YES